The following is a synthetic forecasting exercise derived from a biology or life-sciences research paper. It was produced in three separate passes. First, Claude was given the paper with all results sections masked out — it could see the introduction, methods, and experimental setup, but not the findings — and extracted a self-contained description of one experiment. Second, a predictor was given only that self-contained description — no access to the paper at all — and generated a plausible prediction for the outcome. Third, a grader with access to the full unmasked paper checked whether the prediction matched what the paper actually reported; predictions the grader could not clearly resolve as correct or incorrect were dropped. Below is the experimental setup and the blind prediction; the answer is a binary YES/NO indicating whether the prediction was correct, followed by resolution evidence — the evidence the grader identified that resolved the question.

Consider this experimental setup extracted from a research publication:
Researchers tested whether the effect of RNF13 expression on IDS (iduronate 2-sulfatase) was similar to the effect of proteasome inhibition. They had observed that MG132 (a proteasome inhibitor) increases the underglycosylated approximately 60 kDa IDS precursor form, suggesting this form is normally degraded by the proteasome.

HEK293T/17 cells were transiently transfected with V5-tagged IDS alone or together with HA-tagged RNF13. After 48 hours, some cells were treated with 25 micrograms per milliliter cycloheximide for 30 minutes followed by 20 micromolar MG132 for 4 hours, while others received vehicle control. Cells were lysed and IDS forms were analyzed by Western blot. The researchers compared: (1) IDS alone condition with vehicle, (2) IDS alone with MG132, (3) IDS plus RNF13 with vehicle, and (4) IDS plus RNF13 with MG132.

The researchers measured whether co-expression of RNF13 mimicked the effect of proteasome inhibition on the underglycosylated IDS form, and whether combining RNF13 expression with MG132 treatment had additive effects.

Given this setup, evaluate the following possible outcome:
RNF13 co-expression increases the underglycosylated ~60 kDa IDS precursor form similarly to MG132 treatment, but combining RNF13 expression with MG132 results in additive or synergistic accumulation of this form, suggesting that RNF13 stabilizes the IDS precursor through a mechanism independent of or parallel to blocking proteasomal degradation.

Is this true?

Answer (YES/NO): NO